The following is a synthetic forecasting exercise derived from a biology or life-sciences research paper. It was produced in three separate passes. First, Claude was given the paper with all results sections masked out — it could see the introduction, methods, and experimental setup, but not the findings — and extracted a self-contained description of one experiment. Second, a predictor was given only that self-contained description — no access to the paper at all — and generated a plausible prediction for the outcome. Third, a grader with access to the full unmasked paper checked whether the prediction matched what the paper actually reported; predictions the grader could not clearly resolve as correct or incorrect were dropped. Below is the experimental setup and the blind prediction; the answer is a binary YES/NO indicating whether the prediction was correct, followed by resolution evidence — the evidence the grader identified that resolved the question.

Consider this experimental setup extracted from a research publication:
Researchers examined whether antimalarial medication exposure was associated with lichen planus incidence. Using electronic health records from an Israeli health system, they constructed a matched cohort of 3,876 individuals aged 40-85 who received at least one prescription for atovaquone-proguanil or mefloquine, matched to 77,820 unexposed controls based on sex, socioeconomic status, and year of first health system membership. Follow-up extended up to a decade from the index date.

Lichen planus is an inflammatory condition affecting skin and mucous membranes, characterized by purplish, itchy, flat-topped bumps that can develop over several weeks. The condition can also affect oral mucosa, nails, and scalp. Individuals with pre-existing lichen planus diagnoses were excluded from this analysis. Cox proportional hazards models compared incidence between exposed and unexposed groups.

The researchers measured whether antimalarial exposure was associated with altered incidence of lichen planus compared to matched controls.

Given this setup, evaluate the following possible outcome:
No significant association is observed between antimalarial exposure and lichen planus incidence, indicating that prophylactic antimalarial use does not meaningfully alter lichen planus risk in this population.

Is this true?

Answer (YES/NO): NO